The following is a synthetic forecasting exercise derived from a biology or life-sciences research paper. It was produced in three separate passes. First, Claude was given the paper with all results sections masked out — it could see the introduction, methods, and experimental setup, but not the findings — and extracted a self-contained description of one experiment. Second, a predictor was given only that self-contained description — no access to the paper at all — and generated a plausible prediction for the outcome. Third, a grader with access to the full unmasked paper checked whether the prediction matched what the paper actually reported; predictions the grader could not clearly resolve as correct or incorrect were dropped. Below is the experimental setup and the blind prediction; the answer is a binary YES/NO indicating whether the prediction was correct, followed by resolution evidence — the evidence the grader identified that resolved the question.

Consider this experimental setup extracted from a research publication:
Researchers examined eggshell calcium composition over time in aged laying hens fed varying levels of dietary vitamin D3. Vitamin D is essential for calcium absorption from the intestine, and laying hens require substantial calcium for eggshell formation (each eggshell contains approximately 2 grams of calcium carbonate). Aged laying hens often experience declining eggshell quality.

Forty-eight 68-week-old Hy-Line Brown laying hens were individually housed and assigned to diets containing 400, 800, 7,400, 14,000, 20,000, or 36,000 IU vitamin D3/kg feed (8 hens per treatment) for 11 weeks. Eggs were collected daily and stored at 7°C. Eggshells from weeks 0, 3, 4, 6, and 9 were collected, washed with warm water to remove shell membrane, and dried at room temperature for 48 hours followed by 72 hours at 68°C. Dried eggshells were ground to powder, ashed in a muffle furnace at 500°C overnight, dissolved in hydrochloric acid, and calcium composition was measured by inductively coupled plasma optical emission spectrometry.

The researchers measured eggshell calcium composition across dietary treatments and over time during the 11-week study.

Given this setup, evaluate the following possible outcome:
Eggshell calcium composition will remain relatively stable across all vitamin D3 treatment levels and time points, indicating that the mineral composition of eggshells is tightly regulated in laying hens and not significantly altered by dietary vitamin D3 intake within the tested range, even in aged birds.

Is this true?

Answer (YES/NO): YES